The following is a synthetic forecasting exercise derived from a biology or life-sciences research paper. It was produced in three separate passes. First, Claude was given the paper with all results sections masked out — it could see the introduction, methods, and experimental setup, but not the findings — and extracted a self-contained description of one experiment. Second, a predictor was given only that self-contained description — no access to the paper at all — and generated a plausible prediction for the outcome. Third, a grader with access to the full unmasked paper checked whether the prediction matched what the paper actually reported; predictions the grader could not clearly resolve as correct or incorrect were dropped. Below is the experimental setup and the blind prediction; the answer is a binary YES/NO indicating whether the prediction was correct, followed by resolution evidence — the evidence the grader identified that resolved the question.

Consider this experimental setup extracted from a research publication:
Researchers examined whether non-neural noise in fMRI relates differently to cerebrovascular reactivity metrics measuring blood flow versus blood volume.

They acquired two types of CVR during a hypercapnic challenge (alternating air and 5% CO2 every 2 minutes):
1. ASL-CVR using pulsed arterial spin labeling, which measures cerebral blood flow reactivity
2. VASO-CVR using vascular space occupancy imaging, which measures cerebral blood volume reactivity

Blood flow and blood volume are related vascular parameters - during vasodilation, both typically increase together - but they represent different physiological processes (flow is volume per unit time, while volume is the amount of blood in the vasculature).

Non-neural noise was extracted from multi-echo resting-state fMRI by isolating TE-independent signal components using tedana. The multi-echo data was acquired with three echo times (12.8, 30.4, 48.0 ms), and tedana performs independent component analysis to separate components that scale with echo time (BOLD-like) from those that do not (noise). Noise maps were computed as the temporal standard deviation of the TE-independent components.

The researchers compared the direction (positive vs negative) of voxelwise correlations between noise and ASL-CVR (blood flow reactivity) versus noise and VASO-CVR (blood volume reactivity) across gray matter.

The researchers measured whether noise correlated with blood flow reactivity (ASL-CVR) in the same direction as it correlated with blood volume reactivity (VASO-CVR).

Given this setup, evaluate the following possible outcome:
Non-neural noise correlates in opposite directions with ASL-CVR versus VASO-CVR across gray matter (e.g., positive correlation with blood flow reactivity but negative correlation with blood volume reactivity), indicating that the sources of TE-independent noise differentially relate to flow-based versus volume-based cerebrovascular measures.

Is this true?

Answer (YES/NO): NO